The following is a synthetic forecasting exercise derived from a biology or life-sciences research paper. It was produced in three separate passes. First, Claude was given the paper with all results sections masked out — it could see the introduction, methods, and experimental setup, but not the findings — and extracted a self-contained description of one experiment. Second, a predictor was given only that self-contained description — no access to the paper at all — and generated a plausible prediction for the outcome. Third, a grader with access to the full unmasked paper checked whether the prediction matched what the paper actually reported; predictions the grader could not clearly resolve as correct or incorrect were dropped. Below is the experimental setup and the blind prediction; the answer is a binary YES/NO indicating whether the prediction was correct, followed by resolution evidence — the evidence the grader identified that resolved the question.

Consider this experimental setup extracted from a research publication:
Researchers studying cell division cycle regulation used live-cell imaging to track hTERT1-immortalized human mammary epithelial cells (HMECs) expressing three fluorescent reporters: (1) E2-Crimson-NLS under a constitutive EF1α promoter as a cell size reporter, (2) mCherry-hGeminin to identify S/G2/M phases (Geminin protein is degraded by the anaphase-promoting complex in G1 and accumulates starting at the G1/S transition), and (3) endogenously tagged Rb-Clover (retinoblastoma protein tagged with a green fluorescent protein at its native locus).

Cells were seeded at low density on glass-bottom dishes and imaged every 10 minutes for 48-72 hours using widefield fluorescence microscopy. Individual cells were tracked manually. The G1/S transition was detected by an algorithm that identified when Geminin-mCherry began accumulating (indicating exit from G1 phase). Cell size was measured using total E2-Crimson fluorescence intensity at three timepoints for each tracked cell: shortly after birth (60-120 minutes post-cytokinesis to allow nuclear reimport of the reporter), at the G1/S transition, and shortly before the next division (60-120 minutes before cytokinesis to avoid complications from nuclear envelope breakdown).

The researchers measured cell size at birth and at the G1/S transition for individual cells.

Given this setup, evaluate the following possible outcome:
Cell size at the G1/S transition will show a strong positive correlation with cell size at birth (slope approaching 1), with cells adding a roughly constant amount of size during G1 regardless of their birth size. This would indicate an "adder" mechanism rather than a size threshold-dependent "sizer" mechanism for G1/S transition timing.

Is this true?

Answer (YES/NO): NO